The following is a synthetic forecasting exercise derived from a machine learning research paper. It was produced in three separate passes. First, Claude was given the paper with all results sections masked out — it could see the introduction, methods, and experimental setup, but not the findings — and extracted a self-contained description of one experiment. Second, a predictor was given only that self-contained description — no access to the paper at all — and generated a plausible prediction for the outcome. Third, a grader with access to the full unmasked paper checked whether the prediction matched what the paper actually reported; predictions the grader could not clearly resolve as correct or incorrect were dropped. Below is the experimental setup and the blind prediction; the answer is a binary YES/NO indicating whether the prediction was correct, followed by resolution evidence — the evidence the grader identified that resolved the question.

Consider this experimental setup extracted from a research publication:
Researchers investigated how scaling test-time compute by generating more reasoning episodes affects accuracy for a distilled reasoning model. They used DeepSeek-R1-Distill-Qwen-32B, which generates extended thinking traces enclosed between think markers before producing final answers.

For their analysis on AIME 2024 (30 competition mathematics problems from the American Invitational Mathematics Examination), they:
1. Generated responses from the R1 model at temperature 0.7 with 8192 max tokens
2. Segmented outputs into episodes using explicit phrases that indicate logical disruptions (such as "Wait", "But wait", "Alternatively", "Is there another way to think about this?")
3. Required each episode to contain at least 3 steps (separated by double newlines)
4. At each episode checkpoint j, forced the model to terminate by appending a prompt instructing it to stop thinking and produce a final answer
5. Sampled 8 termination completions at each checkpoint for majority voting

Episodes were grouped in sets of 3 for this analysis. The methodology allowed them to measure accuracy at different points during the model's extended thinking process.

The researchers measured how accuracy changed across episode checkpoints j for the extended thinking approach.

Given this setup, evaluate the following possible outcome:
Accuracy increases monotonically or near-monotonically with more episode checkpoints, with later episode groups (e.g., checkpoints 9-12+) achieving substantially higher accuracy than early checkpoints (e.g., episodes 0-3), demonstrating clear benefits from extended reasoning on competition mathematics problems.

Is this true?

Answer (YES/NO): NO